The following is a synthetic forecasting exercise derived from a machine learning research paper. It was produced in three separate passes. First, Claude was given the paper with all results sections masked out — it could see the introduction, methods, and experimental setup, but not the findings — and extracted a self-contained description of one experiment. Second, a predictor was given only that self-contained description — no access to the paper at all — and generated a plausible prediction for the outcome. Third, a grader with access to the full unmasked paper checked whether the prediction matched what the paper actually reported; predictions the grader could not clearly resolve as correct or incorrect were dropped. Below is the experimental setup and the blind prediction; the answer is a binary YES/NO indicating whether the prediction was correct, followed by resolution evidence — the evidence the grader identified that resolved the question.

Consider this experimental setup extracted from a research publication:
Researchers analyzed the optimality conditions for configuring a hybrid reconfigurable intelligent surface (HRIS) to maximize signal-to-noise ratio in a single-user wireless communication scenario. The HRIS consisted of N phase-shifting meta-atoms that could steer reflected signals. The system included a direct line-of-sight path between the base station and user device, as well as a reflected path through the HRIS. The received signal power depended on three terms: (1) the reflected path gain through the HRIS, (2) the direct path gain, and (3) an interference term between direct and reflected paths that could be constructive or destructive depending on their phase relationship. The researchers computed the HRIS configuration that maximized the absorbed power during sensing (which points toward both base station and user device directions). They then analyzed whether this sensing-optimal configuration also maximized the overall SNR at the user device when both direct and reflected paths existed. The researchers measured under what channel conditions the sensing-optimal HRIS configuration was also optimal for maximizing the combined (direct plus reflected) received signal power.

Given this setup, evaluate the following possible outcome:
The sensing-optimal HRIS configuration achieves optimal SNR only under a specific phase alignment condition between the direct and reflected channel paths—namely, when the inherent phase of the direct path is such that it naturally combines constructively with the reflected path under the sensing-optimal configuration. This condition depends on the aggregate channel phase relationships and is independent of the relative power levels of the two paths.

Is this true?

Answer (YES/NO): NO